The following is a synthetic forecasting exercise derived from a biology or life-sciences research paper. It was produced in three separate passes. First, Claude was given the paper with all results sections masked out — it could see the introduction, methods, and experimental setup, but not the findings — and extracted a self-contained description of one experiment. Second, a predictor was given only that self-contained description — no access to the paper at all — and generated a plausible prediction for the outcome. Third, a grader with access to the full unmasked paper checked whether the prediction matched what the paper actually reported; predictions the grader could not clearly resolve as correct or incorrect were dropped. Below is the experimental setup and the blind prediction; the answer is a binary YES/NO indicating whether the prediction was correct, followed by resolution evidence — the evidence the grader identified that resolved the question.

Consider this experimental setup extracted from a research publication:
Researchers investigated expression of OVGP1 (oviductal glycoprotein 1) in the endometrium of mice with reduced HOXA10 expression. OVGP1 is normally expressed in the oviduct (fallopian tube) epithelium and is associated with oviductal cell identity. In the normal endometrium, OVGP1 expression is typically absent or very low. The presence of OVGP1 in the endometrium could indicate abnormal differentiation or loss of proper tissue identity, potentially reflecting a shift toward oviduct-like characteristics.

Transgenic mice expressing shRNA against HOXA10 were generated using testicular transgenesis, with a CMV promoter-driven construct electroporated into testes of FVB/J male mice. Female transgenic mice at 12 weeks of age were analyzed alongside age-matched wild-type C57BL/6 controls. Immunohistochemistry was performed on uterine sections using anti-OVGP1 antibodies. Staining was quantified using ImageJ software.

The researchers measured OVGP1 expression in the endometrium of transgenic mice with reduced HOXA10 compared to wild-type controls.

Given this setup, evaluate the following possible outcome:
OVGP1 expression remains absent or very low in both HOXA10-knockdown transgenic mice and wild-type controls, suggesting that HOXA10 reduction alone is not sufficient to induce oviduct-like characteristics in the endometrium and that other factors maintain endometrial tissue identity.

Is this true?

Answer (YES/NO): NO